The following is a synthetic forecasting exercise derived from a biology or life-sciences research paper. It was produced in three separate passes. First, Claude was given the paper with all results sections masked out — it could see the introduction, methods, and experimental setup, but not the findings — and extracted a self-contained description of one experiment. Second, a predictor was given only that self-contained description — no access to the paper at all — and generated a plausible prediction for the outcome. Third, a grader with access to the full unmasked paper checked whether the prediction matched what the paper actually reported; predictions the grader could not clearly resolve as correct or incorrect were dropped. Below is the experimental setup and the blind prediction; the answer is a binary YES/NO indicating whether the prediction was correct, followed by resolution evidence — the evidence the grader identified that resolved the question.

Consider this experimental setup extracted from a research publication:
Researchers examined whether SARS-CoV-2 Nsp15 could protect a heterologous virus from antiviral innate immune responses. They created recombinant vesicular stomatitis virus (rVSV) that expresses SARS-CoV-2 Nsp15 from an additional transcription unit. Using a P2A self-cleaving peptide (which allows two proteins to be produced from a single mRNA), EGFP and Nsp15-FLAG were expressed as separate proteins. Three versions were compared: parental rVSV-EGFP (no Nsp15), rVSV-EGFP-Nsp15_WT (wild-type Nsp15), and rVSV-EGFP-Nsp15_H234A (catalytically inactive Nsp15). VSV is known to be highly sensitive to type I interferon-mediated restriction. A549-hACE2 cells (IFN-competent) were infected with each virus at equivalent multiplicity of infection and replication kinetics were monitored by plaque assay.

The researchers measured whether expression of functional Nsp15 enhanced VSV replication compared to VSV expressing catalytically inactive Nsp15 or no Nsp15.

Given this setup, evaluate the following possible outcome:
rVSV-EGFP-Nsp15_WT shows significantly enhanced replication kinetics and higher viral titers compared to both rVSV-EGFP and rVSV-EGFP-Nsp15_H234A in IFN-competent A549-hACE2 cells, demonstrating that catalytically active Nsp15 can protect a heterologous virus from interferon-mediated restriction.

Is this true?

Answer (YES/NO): NO